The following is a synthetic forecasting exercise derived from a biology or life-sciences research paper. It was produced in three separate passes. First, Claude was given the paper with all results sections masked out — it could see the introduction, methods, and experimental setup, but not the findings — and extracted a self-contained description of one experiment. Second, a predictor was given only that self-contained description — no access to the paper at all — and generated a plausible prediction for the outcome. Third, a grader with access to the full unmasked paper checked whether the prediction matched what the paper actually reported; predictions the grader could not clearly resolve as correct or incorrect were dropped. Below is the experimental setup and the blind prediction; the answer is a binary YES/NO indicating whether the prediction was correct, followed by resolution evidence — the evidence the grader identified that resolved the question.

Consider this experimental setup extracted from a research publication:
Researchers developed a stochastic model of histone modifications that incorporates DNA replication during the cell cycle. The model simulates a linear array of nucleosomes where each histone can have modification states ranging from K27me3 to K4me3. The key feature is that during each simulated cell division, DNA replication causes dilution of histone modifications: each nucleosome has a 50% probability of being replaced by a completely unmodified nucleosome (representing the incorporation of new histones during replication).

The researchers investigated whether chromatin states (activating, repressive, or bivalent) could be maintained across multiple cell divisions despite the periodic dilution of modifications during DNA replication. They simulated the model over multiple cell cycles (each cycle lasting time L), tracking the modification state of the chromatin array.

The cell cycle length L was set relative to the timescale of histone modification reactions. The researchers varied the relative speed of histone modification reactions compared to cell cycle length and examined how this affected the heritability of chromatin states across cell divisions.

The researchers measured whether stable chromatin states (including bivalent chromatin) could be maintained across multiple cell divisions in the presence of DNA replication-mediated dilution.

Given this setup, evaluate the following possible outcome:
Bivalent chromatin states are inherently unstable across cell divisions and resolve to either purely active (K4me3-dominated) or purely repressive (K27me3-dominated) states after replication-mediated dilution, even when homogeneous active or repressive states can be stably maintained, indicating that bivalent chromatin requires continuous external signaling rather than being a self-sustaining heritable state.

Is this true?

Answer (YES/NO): NO